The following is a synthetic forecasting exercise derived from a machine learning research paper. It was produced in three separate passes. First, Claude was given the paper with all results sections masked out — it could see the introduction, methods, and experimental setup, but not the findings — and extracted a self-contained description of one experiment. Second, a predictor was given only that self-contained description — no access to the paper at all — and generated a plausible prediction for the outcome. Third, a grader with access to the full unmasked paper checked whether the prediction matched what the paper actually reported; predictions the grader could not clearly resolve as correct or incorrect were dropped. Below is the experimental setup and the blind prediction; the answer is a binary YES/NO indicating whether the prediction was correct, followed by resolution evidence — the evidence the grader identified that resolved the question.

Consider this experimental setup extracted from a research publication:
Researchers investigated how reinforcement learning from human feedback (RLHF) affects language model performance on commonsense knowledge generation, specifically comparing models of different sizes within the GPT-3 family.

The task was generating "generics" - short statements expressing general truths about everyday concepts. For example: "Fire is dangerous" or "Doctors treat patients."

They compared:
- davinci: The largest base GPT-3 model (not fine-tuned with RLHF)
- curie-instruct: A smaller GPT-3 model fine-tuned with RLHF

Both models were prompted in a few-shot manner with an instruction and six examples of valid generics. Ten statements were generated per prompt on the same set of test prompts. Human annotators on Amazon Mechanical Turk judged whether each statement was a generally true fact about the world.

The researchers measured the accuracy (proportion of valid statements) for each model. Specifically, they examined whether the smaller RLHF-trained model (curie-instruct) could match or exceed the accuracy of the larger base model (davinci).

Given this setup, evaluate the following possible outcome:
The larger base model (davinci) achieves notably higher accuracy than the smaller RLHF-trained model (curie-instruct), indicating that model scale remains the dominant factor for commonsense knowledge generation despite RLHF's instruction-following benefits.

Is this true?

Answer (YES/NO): NO